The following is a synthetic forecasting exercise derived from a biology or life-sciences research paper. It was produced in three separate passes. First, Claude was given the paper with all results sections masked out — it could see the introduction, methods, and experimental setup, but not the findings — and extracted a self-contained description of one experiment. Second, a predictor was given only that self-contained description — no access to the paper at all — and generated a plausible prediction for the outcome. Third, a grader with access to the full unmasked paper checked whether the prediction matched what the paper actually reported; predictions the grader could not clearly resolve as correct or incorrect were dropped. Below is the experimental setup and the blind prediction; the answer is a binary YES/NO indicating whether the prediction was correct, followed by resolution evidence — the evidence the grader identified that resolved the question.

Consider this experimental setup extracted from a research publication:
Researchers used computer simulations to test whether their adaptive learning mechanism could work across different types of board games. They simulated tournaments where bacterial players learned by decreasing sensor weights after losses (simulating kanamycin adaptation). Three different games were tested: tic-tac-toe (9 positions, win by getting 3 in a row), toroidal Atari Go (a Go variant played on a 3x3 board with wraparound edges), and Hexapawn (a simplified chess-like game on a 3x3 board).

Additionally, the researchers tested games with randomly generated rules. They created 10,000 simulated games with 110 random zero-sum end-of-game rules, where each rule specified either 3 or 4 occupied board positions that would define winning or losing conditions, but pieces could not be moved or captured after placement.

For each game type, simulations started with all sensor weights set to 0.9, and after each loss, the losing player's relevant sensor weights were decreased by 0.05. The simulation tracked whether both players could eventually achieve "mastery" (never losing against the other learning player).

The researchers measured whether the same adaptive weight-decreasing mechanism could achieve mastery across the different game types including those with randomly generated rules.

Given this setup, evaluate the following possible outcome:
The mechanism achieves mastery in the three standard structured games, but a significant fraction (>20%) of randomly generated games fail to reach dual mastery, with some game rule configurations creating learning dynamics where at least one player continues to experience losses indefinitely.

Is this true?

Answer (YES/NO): NO